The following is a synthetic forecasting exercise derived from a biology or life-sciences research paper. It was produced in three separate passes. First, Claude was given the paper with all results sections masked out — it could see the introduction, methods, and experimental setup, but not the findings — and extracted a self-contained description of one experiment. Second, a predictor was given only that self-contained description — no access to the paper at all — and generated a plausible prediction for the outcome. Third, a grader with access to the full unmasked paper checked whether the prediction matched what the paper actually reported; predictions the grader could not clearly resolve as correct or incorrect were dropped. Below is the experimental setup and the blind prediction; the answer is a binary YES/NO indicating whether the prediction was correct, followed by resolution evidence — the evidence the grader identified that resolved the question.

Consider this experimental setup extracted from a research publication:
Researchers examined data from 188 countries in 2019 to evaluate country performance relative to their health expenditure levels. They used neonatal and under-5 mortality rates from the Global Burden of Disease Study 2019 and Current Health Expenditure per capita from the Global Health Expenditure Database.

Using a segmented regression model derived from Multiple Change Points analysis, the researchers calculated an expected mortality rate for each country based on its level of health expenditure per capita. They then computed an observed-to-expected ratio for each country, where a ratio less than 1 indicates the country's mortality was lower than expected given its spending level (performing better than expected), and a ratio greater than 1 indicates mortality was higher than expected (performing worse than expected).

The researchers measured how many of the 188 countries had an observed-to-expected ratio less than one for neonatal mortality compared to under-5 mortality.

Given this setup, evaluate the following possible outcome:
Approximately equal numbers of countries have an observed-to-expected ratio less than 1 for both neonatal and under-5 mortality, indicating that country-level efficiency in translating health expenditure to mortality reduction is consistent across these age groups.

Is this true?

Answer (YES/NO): NO